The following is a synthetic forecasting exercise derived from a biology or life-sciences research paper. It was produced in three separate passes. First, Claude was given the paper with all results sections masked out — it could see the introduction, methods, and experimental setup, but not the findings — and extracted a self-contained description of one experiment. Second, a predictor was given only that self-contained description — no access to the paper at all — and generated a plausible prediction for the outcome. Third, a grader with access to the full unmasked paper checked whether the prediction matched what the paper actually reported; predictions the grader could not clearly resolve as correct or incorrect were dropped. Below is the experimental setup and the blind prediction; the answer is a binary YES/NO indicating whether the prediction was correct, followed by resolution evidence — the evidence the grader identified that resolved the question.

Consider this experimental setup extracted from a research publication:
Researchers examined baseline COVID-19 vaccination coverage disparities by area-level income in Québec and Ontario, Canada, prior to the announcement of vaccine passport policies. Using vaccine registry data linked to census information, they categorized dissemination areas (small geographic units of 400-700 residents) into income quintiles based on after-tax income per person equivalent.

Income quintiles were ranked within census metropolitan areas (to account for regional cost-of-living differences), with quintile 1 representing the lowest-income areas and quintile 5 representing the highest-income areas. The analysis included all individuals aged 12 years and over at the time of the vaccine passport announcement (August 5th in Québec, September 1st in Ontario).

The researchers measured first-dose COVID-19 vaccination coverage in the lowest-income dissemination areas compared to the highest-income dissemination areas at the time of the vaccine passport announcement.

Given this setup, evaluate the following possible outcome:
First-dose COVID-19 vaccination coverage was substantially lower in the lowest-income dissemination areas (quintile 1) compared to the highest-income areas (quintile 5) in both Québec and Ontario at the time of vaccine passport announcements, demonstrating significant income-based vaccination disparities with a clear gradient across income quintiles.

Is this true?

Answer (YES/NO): NO